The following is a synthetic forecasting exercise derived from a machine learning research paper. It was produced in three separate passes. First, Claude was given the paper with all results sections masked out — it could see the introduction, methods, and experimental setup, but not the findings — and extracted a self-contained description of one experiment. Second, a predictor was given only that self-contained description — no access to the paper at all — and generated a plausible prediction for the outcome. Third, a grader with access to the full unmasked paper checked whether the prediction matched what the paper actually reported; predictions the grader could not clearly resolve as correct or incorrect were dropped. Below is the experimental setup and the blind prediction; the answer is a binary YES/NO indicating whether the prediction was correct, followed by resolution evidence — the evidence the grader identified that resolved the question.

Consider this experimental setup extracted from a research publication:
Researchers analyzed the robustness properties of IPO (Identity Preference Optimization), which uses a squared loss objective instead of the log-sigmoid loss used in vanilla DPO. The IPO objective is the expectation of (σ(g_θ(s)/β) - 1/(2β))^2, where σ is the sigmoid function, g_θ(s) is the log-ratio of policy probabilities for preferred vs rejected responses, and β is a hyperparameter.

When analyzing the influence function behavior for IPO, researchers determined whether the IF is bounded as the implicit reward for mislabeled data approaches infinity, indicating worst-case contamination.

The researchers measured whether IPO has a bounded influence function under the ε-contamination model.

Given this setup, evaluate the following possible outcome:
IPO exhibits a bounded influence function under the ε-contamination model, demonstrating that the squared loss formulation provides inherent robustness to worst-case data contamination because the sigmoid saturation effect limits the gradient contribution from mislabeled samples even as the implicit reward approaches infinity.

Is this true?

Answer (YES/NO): NO